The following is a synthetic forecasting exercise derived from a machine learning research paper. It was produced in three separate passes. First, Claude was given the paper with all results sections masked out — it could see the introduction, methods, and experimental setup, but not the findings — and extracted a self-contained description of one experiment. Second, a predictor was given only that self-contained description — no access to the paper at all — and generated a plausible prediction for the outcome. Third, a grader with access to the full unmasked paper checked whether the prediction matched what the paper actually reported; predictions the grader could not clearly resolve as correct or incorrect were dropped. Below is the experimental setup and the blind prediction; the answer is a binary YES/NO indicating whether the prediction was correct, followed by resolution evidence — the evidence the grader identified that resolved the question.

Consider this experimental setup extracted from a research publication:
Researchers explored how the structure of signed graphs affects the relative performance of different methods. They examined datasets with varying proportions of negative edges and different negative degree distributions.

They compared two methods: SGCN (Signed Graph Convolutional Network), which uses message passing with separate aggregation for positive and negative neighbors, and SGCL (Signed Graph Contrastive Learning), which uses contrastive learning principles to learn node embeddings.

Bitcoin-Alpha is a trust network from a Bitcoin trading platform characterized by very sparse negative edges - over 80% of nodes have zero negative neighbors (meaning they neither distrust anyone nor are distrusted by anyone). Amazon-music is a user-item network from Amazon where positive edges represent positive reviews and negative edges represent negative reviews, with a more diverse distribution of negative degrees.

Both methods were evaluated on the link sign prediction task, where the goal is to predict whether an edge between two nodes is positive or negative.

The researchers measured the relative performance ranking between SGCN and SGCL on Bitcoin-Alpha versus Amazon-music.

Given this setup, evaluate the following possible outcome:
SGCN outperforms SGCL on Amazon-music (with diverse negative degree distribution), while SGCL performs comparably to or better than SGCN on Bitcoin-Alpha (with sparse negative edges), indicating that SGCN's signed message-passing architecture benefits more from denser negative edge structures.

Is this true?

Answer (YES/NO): NO